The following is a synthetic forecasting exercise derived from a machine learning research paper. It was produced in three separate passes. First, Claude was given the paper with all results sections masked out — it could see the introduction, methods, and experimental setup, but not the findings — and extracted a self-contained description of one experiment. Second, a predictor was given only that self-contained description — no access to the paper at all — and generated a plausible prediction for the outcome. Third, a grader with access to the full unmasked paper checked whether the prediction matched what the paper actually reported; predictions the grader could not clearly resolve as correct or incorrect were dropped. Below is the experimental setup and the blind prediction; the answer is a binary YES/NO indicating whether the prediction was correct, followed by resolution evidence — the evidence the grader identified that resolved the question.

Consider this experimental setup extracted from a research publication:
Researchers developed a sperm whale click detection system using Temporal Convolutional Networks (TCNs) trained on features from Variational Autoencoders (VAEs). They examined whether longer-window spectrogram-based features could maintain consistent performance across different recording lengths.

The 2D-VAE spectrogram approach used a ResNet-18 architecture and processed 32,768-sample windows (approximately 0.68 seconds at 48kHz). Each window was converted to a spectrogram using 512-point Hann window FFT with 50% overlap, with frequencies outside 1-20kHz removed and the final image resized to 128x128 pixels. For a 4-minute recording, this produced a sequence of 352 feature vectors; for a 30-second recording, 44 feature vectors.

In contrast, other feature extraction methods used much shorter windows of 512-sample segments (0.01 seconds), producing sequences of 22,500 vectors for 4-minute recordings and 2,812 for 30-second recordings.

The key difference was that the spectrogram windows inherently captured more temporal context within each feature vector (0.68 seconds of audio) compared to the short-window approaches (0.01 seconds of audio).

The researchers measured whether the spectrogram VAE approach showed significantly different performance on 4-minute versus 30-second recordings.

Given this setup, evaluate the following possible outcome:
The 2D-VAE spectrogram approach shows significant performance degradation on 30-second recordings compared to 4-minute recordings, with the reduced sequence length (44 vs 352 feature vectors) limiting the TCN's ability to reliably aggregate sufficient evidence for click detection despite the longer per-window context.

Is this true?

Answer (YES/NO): NO